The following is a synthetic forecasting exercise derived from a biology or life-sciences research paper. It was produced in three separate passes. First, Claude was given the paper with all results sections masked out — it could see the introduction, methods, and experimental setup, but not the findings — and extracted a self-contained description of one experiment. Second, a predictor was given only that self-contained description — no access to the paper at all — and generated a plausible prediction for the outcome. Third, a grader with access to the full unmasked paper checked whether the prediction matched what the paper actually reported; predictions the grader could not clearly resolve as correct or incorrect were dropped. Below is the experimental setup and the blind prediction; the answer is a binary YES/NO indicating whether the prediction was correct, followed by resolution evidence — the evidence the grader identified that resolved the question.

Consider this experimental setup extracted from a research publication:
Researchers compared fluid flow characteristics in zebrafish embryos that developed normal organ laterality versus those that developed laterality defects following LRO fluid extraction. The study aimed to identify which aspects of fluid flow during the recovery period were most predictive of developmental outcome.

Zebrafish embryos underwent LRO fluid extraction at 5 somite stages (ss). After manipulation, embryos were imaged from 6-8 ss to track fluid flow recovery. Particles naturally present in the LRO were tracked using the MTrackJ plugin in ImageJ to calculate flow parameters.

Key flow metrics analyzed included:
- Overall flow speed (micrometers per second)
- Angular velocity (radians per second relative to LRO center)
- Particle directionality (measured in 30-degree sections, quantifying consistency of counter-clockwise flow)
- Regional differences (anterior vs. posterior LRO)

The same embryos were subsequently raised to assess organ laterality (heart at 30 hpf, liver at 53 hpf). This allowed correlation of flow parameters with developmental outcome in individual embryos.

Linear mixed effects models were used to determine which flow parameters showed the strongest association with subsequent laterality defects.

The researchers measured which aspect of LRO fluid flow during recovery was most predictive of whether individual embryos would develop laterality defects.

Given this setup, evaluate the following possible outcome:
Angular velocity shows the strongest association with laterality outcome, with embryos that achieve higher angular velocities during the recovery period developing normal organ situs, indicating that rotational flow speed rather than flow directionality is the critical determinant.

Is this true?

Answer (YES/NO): YES